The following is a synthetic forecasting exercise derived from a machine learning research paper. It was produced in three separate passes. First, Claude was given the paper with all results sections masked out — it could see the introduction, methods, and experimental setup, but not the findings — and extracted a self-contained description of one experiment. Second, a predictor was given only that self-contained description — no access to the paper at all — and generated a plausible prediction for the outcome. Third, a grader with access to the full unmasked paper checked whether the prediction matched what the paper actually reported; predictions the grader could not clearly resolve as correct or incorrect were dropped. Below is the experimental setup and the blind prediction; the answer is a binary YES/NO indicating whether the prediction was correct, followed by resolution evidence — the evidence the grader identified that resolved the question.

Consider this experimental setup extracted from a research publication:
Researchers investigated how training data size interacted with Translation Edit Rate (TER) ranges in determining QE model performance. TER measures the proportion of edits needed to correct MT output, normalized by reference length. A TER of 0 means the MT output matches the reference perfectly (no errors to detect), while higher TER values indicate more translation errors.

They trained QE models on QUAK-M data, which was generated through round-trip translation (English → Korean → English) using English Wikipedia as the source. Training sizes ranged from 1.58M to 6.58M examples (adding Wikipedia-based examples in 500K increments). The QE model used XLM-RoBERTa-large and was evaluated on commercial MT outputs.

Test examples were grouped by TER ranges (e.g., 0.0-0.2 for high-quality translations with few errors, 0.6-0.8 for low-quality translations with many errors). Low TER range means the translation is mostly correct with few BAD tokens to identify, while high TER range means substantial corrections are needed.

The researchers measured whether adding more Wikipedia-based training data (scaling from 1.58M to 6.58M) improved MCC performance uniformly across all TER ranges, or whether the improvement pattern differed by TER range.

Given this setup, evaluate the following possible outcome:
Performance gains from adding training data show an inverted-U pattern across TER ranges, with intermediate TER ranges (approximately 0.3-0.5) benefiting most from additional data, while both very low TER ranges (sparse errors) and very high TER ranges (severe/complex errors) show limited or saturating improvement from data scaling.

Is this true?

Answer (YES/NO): NO